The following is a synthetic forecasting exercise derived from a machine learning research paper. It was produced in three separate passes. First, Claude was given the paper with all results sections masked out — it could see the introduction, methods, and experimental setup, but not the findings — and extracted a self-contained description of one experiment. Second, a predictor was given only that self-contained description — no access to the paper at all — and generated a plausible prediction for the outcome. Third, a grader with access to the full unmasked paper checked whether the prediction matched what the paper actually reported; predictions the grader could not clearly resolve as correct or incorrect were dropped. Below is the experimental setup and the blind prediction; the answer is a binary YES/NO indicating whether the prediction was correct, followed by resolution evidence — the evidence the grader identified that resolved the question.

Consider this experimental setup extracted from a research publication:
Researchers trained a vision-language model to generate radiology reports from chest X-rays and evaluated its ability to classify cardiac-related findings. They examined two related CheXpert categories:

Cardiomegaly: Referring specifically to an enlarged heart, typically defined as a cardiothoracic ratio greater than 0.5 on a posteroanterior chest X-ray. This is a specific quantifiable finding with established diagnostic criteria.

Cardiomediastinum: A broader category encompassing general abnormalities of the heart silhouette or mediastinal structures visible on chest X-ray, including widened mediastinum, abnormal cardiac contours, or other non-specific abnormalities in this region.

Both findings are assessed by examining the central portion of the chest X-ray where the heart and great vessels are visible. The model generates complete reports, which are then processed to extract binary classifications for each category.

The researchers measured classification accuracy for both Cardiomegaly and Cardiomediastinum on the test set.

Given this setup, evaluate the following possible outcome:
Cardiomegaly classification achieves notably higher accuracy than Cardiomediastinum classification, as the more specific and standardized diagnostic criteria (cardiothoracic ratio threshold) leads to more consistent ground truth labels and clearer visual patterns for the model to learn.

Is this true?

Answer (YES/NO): NO